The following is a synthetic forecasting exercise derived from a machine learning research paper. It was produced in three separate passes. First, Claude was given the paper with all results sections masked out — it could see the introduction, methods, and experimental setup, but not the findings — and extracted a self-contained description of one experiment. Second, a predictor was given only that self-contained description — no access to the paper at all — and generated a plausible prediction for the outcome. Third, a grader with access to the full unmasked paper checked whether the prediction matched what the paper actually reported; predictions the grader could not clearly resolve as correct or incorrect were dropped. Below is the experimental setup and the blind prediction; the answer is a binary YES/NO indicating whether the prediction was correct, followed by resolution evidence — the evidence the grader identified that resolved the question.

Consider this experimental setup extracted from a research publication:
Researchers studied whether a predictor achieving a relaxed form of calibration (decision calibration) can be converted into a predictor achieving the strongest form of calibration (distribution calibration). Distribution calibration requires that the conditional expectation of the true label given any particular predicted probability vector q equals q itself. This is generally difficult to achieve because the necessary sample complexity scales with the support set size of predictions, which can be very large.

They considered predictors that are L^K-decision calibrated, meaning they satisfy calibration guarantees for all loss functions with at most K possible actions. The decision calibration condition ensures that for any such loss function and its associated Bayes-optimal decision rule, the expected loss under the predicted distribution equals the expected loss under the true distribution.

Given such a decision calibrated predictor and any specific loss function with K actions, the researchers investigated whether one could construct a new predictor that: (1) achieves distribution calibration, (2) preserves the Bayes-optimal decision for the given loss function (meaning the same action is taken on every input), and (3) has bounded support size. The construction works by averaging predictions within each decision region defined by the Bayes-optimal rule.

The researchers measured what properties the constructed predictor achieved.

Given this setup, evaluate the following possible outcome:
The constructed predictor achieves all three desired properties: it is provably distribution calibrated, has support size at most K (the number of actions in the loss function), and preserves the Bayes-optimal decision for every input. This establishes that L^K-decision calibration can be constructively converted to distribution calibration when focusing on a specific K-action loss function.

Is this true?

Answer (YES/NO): YES